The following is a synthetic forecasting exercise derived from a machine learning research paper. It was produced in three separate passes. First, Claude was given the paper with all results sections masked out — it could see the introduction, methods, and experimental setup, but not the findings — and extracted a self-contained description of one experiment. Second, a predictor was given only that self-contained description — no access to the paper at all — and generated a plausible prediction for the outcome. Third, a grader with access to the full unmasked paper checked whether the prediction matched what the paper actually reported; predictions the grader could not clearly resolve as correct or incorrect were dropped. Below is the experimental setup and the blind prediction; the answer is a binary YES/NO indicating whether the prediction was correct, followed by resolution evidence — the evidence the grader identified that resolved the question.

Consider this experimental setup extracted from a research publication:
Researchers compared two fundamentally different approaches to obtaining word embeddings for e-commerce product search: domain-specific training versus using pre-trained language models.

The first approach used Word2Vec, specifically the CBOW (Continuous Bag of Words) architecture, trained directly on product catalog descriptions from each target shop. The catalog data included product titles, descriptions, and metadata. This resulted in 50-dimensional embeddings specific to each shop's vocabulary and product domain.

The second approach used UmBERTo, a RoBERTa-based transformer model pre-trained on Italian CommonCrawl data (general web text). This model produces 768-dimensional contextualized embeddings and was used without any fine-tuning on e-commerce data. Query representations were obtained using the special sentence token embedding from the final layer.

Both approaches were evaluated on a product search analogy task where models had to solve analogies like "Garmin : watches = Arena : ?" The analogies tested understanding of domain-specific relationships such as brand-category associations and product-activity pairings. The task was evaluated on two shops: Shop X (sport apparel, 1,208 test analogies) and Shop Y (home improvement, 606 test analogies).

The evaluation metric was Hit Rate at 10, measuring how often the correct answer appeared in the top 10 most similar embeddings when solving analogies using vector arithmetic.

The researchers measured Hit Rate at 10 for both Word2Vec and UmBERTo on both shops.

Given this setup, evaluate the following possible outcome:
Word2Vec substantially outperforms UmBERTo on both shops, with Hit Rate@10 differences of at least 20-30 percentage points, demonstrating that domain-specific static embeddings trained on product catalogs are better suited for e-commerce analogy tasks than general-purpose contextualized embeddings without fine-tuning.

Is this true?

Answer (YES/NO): NO